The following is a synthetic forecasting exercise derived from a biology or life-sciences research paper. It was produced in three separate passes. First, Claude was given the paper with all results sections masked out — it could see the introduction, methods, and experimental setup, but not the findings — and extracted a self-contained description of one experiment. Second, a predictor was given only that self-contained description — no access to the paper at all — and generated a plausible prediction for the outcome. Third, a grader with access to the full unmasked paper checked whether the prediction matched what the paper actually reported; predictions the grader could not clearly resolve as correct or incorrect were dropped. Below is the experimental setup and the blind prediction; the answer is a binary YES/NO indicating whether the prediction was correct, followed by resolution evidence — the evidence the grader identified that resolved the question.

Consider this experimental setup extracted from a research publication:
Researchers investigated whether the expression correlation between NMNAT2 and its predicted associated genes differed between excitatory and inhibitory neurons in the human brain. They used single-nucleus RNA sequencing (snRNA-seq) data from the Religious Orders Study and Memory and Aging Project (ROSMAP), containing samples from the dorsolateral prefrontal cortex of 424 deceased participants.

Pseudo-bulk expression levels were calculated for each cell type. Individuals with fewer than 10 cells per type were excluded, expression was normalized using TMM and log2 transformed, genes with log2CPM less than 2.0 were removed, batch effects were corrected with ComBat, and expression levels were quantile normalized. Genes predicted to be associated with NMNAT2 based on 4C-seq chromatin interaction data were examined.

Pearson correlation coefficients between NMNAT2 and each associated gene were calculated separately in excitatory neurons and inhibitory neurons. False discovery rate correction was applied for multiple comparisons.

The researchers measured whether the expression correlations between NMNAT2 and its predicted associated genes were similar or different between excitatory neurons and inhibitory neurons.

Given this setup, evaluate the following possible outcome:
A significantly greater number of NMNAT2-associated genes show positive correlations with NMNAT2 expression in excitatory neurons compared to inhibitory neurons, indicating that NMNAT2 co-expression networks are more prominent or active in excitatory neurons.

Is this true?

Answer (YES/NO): NO